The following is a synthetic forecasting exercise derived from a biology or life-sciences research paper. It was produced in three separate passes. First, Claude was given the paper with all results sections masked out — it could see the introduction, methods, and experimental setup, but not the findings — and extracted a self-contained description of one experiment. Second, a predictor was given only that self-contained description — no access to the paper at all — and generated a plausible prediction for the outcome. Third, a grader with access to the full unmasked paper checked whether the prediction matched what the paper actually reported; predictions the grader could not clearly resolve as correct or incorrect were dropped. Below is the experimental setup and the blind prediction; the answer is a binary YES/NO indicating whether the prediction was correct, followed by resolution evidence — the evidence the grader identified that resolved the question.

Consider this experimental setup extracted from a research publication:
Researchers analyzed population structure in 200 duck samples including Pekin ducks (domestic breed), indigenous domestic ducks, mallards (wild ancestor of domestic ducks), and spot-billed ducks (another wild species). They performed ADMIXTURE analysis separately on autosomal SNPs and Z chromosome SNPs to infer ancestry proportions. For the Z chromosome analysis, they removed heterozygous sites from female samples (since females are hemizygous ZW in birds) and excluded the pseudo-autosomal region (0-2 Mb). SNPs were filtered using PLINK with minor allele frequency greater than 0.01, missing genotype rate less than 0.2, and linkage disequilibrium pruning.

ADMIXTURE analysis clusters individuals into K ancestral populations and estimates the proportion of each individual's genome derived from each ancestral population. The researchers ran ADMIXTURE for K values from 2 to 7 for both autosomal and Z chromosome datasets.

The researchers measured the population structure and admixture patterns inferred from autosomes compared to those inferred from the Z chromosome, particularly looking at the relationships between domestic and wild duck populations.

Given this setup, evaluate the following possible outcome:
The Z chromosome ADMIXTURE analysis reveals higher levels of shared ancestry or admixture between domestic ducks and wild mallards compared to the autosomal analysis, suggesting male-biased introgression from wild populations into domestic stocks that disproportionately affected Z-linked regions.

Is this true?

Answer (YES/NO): NO